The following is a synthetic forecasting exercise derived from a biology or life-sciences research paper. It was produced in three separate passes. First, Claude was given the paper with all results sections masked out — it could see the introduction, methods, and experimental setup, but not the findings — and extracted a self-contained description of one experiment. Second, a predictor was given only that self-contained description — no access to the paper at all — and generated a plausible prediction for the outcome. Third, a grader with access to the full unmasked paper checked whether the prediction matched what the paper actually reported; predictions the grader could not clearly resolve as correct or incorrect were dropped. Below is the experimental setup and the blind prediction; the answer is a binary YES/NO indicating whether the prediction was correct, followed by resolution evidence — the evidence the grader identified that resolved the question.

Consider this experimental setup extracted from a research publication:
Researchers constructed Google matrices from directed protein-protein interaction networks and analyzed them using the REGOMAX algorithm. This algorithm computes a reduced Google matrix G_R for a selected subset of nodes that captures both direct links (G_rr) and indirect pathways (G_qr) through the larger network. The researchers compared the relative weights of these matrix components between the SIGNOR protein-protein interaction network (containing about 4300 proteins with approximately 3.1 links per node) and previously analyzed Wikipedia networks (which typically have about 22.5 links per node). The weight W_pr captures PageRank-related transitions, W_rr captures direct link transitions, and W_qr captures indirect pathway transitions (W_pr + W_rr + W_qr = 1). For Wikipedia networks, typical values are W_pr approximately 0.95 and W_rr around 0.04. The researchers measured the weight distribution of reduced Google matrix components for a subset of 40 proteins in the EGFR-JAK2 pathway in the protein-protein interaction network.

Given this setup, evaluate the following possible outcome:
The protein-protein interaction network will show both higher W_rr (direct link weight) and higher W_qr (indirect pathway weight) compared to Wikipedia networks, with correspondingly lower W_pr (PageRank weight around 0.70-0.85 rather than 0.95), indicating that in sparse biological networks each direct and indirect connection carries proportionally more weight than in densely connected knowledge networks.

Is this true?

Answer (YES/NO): NO